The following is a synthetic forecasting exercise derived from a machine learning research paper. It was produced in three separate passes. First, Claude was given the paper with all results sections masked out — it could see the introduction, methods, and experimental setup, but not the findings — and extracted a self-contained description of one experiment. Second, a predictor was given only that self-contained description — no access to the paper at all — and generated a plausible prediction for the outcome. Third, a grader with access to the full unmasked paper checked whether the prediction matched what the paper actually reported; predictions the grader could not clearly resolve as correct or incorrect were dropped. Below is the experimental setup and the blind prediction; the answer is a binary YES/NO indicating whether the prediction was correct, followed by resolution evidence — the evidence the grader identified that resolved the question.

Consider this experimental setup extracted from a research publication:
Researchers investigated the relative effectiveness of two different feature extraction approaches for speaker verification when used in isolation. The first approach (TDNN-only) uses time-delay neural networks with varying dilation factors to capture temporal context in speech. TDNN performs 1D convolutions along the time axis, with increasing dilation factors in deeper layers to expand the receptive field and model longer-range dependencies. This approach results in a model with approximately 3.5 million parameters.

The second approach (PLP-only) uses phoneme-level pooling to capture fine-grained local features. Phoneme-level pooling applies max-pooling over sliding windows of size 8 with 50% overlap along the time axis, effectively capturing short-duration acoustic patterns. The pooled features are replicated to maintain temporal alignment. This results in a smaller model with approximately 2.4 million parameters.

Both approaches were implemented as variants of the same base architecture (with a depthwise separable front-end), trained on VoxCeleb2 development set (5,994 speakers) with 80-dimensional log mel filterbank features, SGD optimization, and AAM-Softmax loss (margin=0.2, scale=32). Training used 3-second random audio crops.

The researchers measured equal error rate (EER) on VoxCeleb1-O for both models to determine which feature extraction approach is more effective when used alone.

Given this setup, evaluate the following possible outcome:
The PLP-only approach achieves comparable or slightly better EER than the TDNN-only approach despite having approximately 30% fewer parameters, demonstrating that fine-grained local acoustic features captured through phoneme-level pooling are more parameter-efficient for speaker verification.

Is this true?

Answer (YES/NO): NO